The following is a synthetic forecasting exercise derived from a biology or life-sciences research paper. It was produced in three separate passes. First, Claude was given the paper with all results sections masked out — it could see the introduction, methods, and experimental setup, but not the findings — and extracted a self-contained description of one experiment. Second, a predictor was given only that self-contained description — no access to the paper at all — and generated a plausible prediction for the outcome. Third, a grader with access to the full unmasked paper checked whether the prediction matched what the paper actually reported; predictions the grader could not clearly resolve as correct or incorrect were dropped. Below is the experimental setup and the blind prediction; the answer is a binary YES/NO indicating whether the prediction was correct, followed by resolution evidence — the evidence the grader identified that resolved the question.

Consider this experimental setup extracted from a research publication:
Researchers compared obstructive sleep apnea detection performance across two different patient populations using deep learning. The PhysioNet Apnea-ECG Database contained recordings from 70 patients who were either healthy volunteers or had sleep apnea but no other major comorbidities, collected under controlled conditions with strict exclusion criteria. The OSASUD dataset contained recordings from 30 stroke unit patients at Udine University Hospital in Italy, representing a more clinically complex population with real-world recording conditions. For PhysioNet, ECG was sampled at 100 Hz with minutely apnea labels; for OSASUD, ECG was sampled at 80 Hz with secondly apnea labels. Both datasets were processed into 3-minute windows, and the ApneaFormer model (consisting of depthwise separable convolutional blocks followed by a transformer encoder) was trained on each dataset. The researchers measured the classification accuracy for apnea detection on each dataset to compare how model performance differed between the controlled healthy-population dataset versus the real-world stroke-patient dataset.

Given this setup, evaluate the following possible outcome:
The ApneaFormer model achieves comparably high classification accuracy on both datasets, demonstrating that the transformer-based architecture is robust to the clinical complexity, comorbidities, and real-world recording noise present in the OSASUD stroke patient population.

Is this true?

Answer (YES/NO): NO